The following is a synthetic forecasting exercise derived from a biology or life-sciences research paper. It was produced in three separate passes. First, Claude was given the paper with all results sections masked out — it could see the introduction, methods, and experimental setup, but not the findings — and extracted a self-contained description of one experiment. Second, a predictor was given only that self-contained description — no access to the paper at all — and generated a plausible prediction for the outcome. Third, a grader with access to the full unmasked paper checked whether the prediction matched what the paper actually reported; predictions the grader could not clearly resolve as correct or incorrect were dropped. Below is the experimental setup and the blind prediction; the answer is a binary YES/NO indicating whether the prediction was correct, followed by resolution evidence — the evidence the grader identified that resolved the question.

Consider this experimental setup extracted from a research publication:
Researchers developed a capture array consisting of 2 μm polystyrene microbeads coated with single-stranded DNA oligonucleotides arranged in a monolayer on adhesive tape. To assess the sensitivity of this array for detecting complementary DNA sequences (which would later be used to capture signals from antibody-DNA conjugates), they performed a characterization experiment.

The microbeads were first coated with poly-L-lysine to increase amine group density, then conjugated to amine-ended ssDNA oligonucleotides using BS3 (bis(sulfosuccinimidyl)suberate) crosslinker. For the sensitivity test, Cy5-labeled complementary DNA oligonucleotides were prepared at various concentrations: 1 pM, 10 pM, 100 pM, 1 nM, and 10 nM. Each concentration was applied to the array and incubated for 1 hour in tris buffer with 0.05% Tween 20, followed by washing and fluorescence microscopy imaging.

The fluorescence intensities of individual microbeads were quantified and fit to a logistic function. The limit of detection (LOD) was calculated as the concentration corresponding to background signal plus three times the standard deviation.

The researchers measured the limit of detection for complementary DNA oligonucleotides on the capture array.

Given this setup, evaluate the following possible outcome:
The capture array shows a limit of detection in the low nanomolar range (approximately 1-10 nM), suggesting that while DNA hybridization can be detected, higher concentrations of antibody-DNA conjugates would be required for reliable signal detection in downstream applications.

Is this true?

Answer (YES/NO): NO